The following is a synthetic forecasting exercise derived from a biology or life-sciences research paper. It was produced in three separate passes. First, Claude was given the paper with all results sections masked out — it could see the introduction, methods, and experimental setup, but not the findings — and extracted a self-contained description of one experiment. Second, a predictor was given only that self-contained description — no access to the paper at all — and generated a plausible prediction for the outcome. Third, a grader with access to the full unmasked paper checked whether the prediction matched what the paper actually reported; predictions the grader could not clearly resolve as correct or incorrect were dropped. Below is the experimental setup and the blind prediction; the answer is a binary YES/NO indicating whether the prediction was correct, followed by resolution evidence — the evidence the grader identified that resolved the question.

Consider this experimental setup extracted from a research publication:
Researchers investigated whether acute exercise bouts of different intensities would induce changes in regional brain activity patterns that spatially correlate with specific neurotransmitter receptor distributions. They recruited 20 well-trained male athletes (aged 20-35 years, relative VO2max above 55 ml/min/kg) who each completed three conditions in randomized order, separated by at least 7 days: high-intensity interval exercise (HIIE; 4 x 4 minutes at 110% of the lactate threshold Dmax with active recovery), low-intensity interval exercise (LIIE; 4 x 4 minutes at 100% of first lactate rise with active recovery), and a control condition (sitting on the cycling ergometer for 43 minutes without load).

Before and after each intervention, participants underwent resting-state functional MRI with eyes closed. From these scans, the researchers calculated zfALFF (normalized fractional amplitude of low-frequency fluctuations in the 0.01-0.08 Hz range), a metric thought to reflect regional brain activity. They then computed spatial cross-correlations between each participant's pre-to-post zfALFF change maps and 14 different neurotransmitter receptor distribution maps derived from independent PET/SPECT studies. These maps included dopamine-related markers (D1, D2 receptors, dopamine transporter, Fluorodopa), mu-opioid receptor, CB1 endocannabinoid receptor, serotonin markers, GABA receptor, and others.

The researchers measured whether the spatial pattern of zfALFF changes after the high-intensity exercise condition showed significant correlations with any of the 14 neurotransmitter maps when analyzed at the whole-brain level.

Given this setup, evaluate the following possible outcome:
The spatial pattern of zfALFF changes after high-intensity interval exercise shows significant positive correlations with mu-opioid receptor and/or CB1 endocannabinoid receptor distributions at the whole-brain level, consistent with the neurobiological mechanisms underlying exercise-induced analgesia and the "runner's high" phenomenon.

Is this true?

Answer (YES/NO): NO